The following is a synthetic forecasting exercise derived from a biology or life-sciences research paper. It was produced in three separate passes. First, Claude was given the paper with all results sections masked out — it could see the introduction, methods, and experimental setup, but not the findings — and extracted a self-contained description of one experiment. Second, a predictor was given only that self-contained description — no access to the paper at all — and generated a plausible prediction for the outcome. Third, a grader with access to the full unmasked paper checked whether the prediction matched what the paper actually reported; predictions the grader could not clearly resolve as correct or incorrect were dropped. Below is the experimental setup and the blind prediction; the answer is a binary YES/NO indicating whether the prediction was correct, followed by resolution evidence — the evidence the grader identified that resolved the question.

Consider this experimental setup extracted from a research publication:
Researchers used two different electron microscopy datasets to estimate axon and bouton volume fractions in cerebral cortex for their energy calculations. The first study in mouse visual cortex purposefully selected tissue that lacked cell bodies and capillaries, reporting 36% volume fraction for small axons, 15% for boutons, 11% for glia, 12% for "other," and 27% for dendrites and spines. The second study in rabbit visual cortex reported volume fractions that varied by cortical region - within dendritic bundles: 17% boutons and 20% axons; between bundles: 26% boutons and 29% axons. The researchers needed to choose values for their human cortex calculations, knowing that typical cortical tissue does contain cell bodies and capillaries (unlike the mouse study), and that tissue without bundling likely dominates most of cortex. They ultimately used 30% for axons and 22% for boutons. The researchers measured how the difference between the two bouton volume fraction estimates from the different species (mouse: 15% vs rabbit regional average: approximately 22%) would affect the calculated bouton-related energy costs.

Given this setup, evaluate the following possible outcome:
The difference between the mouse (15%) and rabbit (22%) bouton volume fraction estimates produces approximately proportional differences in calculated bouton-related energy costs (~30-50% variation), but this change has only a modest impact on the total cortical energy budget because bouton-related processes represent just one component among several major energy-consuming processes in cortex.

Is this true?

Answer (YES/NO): NO